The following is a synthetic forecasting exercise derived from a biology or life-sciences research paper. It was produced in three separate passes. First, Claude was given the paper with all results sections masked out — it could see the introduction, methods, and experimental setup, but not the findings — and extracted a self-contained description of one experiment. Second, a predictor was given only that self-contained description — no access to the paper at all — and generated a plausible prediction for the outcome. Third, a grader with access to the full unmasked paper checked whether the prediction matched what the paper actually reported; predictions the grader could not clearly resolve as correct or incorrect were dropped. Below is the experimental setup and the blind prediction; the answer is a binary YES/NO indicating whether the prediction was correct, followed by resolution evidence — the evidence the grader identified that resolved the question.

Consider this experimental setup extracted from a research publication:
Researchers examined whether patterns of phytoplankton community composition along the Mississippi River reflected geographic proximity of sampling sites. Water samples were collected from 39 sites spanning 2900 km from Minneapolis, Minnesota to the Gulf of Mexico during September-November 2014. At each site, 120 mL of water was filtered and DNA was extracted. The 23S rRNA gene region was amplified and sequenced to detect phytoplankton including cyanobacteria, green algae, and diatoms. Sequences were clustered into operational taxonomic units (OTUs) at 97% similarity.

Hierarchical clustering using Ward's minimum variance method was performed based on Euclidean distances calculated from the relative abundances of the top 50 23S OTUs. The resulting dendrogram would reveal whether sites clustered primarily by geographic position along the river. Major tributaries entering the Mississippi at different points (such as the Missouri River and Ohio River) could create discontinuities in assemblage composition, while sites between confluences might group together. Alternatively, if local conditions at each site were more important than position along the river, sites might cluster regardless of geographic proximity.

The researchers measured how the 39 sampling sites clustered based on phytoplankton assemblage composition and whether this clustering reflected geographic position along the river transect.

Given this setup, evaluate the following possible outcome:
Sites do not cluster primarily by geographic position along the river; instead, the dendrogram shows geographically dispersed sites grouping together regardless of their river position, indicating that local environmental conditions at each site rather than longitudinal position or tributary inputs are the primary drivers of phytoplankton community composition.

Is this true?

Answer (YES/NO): NO